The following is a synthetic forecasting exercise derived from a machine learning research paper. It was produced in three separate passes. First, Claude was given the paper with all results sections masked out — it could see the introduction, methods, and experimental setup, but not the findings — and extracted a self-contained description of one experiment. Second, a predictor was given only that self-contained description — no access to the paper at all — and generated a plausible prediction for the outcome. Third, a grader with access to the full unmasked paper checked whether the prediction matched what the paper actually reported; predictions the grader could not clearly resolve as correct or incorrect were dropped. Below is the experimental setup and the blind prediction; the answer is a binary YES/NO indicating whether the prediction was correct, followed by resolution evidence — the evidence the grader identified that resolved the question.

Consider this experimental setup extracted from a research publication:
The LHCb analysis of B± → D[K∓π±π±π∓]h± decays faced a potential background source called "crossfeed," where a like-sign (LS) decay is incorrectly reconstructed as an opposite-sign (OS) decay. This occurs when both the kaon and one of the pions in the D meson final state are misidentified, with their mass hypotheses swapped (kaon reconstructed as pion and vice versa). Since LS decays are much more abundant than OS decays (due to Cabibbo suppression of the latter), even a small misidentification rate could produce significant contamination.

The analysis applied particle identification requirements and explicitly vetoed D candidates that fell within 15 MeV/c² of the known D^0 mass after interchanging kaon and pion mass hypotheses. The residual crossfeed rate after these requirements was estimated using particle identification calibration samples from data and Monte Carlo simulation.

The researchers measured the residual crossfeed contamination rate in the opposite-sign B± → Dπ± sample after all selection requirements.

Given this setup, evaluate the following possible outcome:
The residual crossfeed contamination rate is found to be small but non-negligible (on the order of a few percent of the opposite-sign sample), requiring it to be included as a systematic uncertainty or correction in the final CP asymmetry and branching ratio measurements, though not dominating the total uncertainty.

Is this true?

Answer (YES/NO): YES